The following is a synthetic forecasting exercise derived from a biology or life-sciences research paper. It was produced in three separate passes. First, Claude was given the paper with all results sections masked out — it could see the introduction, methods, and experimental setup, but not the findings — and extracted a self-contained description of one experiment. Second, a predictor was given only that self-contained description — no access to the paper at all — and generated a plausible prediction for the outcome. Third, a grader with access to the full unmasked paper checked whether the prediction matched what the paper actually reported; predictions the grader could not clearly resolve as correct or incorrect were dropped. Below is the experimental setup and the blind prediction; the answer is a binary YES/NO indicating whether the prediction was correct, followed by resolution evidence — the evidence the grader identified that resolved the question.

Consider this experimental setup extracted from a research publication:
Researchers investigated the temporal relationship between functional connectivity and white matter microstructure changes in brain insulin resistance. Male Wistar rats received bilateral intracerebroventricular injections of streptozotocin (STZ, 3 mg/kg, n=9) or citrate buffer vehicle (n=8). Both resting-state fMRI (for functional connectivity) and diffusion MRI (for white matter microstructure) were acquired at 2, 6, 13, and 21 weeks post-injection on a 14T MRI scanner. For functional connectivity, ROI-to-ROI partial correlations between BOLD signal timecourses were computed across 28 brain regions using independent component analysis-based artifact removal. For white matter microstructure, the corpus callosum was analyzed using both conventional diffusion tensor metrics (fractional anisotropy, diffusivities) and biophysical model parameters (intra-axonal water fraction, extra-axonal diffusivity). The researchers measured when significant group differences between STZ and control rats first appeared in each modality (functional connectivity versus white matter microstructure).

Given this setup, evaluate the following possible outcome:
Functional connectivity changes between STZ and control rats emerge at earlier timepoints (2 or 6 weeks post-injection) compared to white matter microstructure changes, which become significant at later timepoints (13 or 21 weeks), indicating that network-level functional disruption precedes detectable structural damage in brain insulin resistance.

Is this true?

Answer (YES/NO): NO